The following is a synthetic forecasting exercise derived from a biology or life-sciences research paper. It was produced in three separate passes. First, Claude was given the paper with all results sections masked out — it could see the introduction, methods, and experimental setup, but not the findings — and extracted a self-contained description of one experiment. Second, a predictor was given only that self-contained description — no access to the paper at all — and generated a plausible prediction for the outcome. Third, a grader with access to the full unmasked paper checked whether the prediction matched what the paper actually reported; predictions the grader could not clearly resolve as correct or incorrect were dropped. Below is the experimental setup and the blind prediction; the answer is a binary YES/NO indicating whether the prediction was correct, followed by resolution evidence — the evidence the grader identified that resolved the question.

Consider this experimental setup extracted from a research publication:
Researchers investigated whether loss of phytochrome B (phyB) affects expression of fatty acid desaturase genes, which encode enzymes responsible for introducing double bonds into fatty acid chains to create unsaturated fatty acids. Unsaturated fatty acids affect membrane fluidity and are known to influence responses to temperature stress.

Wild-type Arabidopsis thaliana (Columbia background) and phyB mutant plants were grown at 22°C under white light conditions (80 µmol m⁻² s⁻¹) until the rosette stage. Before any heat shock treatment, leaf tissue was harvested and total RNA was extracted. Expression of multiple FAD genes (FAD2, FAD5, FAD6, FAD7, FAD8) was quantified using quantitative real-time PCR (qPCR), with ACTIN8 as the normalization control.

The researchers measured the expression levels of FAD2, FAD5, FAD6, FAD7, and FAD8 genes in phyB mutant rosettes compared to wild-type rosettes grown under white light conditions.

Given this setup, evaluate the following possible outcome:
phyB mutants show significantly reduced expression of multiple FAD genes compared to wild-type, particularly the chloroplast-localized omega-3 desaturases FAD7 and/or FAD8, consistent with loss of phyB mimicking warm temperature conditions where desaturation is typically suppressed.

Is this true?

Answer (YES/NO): YES